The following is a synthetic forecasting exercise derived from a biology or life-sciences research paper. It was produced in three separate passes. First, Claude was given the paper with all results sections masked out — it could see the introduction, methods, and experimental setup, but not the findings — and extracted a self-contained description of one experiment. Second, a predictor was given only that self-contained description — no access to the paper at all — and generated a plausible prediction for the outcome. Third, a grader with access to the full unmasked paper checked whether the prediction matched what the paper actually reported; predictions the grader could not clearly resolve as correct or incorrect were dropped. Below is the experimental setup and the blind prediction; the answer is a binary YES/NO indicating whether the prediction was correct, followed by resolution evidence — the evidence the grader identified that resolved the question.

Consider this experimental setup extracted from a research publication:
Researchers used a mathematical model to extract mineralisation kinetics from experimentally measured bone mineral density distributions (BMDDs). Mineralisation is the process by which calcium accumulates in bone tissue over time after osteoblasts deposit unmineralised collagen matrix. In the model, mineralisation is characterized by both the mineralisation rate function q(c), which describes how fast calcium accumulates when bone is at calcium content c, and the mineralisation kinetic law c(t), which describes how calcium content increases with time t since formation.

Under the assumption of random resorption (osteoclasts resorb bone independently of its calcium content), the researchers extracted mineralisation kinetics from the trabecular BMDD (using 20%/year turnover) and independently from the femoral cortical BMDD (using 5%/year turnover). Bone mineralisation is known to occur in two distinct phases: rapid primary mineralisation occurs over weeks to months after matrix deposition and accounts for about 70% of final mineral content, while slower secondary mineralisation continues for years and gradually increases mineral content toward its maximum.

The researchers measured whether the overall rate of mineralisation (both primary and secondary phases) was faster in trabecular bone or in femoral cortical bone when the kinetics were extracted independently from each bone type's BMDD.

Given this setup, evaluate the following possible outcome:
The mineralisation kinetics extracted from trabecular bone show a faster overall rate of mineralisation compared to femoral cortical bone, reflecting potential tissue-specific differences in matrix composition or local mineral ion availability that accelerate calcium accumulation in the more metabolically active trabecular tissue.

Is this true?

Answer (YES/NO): YES